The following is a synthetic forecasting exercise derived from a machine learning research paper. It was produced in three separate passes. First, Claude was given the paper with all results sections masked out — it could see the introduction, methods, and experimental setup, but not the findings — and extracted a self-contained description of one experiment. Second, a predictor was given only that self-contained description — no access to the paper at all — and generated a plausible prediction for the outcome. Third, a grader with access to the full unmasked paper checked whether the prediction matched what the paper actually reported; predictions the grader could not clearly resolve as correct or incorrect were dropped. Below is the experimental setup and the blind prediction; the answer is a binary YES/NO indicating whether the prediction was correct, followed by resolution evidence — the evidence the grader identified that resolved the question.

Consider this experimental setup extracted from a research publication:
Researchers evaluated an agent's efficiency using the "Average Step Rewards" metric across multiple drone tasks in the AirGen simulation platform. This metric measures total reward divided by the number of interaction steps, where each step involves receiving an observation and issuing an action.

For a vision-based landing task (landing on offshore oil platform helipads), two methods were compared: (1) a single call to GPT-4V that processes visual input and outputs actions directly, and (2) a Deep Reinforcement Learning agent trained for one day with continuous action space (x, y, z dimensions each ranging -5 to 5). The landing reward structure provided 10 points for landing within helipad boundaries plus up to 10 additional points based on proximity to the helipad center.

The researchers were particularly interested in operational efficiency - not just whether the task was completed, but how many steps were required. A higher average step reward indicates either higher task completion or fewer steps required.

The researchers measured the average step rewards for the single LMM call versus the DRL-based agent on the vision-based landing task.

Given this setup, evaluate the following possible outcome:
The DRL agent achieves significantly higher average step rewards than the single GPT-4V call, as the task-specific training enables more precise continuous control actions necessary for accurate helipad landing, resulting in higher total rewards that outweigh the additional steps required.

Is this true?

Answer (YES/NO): NO